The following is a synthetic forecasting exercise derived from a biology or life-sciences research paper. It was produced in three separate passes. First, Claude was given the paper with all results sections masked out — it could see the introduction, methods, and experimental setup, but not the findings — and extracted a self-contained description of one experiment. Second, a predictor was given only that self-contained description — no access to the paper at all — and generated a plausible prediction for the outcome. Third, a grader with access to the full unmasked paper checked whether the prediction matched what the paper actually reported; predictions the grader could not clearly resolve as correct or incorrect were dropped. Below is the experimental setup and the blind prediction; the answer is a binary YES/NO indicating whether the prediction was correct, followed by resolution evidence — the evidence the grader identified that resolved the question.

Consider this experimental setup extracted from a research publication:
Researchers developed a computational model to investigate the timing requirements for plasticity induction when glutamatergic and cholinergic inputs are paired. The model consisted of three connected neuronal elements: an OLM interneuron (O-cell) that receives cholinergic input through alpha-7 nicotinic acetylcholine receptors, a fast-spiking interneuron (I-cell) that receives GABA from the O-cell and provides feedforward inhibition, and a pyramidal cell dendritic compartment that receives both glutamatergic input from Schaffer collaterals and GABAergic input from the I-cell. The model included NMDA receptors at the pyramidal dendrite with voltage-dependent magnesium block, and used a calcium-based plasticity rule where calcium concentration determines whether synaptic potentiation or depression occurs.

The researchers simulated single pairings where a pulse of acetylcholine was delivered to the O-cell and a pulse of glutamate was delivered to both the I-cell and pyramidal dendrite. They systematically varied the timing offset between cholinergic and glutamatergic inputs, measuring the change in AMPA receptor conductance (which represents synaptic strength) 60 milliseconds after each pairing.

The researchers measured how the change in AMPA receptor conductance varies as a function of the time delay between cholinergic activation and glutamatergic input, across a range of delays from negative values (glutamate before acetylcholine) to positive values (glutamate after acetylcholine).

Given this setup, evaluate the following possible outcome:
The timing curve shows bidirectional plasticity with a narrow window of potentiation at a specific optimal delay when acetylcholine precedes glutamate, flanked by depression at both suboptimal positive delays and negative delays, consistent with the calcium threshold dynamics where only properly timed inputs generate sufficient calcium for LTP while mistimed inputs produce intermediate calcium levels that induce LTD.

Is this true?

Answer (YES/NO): NO